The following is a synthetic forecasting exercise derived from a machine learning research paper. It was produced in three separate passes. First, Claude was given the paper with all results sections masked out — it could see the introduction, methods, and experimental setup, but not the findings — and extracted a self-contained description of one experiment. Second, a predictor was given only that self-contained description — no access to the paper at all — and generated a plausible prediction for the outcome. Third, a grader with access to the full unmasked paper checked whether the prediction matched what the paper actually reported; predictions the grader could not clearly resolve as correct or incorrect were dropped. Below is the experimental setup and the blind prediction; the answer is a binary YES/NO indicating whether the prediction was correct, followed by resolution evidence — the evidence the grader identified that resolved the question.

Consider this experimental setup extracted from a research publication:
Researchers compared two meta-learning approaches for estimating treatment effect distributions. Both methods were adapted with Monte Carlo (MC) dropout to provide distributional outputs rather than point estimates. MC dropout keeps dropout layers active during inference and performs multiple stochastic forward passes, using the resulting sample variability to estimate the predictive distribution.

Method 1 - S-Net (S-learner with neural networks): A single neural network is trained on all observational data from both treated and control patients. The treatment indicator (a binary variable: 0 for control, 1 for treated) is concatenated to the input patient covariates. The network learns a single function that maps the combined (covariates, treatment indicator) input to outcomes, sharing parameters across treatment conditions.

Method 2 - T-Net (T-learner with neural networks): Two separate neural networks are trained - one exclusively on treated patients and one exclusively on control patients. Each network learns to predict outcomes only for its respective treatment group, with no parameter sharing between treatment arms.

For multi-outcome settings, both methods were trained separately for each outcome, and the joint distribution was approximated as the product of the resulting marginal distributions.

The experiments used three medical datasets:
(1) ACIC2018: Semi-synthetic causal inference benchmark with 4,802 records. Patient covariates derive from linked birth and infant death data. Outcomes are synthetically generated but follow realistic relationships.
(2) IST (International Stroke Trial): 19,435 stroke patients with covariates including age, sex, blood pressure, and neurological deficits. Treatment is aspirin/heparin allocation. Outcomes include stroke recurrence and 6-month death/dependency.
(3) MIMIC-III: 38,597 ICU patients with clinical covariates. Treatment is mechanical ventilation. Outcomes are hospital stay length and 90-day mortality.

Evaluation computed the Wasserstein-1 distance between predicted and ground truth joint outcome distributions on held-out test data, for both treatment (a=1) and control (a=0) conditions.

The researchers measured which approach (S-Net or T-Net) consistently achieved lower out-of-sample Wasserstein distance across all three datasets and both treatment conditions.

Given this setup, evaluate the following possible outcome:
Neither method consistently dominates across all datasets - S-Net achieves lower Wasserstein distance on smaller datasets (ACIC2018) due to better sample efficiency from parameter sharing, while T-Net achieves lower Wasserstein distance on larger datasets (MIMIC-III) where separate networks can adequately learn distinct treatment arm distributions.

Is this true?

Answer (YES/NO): NO